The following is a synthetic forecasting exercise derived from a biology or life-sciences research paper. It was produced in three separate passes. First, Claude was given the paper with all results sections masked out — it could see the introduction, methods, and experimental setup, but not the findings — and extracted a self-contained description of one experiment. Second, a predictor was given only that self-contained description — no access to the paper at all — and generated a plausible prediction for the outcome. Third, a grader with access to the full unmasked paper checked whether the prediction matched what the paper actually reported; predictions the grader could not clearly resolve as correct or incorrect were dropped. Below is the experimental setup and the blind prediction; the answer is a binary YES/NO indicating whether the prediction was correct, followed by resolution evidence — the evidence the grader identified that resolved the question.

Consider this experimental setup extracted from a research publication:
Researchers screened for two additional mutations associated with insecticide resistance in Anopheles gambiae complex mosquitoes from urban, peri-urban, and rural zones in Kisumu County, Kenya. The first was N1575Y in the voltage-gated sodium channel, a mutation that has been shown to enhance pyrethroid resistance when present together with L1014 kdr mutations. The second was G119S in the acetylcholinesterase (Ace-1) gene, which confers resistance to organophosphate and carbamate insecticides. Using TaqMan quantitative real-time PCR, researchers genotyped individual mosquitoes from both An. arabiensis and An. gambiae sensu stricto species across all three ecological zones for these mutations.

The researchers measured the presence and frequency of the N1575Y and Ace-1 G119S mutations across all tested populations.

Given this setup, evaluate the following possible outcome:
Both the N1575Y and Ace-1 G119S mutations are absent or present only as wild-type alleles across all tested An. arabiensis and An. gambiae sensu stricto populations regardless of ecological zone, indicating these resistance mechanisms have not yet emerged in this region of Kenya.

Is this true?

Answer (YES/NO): YES